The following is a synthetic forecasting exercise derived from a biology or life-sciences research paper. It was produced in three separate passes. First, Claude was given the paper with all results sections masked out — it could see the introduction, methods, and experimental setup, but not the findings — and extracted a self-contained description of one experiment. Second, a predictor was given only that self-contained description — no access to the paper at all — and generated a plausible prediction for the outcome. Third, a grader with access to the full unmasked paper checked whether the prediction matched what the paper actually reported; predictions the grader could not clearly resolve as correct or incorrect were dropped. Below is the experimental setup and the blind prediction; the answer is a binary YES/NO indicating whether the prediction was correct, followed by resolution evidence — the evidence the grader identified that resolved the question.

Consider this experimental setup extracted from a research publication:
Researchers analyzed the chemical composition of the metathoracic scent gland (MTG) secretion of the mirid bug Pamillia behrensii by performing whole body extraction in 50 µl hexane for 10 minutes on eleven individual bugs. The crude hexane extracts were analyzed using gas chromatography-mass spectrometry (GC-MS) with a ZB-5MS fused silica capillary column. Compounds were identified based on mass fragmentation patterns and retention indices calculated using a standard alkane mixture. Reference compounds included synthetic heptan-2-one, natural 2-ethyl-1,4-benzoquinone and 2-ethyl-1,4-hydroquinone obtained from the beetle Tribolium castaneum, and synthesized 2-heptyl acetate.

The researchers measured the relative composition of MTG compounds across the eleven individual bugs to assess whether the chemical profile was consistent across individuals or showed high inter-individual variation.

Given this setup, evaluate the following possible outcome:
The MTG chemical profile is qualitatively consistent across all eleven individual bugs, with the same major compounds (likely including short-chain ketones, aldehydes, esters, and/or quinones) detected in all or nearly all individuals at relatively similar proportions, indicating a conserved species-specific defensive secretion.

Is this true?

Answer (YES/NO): YES